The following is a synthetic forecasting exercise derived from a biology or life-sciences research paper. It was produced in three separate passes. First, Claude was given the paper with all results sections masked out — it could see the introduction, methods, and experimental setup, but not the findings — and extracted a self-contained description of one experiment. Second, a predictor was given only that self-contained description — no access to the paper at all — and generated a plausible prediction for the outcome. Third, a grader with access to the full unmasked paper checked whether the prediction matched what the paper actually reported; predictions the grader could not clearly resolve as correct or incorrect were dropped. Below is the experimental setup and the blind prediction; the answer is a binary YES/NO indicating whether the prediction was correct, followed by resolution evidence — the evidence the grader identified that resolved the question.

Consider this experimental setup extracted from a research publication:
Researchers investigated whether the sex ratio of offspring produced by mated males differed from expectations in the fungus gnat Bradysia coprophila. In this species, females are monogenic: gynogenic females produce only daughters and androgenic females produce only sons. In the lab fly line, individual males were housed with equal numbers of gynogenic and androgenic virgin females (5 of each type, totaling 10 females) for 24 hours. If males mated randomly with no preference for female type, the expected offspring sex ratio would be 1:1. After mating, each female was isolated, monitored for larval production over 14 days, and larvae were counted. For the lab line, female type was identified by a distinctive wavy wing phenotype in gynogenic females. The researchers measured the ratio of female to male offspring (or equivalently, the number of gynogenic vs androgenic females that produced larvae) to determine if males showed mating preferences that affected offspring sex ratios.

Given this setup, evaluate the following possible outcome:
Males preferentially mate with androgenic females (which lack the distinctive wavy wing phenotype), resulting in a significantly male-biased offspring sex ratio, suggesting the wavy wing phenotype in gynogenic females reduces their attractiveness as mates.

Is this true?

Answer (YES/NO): NO